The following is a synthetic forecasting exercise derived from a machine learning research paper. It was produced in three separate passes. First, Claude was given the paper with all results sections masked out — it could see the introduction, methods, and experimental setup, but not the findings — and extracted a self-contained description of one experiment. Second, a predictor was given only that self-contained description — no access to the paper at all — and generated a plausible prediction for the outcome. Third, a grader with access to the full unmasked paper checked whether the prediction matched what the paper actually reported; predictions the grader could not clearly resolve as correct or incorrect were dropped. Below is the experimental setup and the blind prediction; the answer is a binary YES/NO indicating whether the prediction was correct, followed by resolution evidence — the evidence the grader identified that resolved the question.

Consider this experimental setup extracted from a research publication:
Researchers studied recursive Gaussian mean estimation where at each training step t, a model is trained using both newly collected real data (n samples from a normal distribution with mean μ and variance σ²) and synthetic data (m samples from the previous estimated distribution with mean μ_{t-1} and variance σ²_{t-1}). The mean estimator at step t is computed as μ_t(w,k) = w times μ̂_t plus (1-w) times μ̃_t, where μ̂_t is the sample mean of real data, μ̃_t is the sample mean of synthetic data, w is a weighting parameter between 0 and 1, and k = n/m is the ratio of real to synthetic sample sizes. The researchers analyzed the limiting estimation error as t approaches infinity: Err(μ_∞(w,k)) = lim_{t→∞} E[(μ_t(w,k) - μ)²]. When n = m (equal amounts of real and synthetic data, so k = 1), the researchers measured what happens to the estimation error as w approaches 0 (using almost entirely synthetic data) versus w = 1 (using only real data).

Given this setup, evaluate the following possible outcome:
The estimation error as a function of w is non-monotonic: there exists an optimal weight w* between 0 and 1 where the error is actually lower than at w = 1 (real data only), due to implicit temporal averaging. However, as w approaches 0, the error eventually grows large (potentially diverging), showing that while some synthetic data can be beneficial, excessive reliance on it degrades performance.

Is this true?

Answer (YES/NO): YES